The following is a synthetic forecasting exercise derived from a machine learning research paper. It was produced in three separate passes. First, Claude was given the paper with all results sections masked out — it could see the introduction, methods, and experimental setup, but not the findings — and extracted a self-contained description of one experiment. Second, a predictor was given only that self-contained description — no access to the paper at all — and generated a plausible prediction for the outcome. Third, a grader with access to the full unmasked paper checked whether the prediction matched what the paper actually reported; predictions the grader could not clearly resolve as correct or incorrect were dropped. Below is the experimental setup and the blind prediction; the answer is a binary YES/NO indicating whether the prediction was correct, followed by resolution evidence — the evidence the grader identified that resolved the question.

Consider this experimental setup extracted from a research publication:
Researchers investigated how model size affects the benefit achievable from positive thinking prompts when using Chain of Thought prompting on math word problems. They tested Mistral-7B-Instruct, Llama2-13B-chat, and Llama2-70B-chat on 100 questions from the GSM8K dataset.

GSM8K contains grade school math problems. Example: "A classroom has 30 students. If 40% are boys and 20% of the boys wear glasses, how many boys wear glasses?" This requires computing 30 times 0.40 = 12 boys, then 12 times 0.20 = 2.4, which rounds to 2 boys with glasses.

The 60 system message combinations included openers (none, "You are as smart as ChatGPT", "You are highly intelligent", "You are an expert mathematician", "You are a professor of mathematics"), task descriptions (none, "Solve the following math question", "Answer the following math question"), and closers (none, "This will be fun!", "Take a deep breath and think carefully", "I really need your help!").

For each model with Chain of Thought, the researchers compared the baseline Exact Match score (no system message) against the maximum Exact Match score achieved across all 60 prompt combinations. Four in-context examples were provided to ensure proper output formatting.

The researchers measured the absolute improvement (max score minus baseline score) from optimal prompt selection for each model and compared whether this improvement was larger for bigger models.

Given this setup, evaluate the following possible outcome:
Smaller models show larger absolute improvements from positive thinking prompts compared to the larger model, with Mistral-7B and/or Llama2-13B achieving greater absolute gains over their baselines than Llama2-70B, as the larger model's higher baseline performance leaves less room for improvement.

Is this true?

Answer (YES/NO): YES